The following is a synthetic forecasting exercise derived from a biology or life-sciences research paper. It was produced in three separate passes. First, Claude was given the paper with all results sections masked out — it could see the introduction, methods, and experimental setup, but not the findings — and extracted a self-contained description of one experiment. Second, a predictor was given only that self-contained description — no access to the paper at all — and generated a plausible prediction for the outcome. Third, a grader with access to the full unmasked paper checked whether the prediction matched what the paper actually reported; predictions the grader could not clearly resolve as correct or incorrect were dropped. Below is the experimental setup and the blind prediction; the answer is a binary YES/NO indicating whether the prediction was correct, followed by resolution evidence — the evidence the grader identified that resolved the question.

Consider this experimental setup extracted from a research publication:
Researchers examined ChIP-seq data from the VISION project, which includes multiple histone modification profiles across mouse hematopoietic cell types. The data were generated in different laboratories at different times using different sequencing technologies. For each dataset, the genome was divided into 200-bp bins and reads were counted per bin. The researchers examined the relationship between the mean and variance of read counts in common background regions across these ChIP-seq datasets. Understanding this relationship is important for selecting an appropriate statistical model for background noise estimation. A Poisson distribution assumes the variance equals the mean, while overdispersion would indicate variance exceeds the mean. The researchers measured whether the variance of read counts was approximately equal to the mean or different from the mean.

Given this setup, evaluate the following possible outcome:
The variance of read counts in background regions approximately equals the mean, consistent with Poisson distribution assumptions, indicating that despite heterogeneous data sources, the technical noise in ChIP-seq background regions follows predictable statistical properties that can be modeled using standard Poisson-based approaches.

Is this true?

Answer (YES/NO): NO